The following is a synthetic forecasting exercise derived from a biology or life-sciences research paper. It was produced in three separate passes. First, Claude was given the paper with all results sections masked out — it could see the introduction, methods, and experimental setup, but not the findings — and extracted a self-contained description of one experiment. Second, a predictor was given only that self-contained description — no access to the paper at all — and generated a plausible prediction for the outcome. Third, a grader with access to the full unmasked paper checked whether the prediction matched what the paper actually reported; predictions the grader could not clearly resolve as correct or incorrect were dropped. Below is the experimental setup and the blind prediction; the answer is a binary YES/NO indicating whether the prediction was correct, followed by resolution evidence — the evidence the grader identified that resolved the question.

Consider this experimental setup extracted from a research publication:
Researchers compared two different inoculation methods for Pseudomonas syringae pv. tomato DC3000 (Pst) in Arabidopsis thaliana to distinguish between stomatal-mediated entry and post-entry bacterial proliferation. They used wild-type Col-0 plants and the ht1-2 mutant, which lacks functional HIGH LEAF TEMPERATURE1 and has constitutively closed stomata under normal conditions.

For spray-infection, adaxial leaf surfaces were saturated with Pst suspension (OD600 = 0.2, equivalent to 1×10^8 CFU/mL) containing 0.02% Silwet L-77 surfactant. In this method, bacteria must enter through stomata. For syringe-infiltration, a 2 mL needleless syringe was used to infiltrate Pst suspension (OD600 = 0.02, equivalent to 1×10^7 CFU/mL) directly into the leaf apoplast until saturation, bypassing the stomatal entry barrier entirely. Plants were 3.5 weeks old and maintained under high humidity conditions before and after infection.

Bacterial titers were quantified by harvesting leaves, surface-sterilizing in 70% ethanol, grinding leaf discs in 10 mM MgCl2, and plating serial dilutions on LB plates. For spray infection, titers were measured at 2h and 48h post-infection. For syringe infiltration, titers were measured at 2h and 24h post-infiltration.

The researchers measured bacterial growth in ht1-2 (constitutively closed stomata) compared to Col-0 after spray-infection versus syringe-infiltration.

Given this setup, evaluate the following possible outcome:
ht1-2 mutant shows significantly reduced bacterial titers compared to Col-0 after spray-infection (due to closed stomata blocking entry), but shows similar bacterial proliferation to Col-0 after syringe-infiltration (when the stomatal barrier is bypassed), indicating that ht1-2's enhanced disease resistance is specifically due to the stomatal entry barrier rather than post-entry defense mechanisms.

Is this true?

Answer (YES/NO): NO